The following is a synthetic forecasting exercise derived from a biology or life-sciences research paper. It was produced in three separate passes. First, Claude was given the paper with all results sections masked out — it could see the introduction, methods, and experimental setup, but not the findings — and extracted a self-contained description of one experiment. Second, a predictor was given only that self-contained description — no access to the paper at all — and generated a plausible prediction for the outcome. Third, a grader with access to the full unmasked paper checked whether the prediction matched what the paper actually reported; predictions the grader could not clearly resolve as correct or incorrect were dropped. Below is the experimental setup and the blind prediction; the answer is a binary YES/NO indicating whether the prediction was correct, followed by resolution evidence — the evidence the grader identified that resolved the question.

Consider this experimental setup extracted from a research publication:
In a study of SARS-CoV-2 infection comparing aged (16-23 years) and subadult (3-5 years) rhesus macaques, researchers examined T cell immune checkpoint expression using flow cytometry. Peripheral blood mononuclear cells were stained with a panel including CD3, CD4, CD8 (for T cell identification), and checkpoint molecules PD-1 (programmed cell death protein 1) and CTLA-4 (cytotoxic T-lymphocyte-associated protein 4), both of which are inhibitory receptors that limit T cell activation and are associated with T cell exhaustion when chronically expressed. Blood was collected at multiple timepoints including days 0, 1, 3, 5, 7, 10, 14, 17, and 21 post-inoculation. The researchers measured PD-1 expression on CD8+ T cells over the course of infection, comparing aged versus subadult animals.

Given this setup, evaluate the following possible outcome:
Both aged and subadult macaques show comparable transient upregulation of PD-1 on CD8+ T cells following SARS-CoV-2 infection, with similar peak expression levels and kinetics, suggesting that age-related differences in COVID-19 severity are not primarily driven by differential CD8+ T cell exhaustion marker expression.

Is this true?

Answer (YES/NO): NO